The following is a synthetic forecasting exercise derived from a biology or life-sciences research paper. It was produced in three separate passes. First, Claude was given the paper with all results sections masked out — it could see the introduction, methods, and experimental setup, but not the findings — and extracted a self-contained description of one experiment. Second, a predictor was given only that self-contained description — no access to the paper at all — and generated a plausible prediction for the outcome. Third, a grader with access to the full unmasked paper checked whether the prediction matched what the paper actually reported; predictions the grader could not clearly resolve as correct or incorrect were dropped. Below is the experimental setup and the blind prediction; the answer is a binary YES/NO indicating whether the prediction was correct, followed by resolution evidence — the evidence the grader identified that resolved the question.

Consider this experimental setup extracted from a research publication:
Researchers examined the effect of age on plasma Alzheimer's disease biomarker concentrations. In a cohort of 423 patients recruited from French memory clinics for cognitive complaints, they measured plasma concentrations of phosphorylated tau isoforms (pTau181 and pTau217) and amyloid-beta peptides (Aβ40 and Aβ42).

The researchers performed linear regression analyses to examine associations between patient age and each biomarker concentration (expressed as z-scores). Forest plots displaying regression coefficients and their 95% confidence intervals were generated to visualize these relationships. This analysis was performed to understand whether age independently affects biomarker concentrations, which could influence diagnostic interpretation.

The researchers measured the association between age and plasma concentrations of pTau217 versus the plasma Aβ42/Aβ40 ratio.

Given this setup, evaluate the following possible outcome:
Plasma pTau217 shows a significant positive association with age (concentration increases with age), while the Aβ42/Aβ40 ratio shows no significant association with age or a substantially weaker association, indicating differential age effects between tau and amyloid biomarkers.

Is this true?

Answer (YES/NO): NO